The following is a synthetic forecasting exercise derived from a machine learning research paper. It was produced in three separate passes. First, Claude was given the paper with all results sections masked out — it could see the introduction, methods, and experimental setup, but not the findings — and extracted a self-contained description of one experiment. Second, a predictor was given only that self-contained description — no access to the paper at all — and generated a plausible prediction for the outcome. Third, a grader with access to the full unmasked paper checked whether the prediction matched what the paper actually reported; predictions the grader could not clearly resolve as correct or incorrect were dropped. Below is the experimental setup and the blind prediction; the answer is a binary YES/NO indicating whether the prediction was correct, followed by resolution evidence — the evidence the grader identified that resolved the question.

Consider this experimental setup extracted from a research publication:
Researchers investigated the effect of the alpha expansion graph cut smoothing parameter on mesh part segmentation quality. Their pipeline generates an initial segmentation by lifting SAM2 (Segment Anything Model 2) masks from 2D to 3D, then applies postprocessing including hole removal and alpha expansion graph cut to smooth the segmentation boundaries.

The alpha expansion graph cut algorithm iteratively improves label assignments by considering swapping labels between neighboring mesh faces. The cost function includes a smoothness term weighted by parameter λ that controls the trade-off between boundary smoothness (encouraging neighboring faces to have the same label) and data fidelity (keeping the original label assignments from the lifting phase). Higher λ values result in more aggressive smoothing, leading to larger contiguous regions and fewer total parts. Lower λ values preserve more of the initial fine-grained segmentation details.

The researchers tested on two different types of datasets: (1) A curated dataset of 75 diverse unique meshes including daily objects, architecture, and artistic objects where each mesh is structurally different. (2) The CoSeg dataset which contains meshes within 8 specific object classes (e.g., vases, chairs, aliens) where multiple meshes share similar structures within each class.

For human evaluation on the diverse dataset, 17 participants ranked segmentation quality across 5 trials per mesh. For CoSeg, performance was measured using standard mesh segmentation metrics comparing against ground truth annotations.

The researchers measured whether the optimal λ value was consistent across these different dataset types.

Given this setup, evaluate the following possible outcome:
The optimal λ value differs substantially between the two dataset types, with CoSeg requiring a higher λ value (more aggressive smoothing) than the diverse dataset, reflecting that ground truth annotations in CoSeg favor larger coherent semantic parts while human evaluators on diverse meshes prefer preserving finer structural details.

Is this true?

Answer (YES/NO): NO